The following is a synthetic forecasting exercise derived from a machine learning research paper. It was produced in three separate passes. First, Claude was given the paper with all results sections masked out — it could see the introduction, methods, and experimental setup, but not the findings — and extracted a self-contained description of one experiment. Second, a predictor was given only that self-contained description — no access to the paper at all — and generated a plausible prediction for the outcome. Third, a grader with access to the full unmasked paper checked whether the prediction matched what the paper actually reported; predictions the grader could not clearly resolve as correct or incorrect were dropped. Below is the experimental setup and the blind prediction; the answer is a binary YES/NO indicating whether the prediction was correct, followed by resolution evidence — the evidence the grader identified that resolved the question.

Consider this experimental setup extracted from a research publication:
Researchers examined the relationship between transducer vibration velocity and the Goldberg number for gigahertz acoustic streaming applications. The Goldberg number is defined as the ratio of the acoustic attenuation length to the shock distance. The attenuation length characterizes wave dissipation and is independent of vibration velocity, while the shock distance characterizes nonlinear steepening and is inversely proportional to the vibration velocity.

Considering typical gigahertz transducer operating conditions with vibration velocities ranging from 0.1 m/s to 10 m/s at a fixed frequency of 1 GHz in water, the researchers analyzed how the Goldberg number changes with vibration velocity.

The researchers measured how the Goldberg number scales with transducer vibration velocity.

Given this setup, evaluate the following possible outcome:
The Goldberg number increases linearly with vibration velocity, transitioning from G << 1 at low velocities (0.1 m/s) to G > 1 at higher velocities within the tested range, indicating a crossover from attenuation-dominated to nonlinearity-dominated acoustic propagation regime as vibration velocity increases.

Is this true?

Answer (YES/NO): YES